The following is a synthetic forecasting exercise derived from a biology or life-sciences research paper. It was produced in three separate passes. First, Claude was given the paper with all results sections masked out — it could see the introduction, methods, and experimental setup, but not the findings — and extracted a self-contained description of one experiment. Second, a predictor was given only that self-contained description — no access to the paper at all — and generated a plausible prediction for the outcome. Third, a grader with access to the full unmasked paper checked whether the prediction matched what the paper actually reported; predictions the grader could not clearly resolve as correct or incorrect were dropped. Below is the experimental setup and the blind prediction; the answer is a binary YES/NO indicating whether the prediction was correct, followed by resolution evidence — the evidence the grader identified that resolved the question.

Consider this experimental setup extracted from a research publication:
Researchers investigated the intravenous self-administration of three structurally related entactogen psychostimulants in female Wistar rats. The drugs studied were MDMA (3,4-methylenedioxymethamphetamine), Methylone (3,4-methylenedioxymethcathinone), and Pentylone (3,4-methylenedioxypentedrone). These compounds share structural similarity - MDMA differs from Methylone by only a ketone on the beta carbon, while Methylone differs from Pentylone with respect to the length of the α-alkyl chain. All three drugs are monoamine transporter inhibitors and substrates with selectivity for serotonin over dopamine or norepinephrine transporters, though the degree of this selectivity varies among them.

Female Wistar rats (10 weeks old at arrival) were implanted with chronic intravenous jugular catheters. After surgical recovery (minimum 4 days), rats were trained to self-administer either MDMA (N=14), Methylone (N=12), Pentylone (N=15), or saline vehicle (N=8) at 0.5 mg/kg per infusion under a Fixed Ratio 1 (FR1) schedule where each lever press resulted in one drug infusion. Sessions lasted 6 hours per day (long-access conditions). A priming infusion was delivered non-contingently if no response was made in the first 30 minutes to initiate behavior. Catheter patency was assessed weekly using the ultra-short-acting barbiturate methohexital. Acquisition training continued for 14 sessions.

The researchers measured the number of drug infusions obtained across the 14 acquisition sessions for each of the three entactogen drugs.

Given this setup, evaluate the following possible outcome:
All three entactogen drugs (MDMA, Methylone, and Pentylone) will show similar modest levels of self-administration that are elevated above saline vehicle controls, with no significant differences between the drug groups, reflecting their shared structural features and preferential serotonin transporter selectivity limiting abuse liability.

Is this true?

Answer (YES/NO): NO